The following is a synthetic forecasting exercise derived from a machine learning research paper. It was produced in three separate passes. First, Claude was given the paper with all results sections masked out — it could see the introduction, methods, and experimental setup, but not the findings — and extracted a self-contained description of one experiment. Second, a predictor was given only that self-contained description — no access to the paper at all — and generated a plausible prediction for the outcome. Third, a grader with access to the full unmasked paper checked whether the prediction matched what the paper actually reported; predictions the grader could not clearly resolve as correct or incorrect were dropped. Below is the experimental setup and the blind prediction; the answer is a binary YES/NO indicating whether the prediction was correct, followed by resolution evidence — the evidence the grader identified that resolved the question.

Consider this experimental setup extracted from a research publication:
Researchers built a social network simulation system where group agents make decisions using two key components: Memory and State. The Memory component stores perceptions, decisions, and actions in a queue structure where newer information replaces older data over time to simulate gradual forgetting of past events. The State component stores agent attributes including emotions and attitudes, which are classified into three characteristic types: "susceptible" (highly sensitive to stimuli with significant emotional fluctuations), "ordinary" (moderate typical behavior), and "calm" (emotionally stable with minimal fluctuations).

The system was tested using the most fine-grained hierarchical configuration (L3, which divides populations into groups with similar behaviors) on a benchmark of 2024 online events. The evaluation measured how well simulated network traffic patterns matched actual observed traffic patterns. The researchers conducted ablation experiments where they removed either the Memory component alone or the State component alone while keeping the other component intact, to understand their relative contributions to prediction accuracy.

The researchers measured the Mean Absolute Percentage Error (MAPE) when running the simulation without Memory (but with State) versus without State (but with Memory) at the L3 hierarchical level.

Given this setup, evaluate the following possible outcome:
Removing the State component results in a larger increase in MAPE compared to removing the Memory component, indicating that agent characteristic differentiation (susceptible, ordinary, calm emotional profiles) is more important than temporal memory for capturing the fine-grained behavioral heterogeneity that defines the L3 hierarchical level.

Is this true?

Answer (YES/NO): YES